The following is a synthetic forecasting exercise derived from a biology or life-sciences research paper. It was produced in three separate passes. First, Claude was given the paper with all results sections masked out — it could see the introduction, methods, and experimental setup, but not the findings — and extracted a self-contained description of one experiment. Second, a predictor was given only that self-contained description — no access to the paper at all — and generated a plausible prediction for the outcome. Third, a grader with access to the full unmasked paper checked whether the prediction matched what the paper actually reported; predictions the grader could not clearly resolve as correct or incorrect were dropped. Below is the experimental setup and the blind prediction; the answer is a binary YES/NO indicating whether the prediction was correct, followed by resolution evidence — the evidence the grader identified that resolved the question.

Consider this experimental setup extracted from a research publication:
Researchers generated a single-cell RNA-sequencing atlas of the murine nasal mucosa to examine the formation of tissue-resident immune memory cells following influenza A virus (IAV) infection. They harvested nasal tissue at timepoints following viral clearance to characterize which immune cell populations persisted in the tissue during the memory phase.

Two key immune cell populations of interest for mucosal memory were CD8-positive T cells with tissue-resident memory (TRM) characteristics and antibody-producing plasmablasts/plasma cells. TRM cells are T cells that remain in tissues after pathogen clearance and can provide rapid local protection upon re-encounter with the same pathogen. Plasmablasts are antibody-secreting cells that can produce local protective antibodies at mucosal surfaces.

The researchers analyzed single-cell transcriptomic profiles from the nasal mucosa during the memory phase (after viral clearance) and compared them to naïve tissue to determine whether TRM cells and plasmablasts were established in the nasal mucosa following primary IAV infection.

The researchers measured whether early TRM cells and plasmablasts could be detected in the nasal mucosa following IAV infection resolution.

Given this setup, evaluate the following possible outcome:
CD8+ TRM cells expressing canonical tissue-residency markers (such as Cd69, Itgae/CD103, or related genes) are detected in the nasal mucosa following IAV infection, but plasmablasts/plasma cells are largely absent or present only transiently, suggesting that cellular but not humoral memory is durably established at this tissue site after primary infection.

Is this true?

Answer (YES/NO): NO